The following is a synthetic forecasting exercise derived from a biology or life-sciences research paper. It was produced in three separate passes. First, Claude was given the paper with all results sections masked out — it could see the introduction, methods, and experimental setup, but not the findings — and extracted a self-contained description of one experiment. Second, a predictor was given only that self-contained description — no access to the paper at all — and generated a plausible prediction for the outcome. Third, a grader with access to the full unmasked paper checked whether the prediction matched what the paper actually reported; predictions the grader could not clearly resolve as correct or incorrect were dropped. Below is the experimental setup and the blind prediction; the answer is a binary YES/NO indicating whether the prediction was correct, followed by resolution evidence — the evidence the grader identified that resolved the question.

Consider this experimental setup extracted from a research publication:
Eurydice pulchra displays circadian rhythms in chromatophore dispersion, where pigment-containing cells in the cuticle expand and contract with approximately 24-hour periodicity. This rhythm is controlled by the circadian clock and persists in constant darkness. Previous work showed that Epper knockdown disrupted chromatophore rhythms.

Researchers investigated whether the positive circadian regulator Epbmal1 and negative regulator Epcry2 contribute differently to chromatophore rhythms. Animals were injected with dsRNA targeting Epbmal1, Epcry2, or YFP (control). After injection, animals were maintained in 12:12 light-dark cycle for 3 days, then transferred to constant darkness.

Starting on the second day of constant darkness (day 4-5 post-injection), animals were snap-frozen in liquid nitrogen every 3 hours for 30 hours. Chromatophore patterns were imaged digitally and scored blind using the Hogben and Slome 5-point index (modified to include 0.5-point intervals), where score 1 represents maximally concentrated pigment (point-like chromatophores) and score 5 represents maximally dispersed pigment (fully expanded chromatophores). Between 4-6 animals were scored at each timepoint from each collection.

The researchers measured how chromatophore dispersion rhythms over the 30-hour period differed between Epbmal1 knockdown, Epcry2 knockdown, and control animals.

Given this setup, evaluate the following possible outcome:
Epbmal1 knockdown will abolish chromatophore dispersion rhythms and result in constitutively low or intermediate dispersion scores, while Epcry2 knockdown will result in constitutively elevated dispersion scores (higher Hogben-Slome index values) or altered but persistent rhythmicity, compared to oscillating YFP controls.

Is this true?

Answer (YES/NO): NO